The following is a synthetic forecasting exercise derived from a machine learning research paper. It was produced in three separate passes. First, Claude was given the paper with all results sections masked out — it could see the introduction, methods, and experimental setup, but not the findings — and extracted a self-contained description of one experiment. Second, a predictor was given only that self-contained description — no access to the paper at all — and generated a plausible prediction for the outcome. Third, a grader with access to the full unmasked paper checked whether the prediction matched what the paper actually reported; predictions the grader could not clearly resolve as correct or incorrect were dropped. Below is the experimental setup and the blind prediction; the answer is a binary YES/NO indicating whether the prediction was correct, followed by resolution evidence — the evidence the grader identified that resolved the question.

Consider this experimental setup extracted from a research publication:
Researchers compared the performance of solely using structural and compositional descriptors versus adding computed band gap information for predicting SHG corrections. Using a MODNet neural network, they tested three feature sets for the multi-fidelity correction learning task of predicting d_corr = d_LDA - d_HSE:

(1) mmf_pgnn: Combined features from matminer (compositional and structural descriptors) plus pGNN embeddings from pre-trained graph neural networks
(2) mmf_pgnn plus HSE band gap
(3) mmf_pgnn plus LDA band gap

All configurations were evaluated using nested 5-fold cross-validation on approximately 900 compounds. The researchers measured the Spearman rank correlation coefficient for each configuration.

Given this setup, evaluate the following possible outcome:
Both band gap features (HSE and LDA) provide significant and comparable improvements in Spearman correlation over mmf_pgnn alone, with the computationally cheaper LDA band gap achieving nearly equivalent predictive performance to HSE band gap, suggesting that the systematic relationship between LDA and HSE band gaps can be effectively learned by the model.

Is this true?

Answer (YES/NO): NO